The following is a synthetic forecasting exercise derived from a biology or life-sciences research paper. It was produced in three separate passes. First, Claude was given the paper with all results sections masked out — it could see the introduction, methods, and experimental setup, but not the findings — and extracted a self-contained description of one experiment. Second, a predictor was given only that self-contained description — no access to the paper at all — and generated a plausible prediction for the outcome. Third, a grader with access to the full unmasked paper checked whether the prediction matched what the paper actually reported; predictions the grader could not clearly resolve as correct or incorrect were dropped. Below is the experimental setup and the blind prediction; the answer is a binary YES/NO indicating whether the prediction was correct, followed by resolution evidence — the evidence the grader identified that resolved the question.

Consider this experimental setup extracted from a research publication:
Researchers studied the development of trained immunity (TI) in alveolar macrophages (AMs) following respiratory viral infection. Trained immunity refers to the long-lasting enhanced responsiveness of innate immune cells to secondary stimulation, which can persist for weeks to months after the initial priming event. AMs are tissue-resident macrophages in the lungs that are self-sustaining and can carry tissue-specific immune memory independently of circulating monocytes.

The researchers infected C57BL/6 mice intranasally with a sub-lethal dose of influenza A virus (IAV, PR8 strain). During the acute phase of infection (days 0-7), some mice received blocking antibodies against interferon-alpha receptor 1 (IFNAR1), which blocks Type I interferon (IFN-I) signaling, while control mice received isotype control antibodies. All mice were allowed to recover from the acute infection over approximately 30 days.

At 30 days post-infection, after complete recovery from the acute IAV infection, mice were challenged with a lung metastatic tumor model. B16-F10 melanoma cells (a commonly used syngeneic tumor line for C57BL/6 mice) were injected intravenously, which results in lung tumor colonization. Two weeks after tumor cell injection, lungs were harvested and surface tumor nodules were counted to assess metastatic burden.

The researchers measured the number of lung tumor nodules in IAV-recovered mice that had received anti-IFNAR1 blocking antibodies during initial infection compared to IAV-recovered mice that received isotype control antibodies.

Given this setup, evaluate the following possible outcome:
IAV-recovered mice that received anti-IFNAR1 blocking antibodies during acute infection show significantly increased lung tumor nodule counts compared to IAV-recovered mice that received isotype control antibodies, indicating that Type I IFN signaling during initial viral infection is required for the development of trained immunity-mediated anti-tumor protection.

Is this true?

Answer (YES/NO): YES